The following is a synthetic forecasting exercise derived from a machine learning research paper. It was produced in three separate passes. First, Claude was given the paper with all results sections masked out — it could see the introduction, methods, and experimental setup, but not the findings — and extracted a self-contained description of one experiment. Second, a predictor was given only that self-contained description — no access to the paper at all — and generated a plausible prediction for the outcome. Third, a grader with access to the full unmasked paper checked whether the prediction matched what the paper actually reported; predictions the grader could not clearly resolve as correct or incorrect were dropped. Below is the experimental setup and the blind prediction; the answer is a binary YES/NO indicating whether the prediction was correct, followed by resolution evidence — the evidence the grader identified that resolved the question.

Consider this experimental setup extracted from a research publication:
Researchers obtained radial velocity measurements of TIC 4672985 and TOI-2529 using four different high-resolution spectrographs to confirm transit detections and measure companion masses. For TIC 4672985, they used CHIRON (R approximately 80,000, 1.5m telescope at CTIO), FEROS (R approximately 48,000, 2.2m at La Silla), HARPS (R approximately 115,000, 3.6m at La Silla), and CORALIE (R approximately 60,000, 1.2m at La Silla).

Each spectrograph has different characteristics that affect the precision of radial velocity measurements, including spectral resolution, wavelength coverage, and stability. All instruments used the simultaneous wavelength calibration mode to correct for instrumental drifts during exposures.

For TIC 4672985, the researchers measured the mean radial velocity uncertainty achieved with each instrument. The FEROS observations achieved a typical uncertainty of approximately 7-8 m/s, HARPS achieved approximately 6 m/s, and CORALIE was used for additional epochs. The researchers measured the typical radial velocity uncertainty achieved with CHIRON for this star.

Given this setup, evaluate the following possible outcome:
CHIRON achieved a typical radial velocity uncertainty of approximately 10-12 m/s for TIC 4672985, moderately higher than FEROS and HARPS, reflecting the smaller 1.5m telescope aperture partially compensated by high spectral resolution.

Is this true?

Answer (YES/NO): NO